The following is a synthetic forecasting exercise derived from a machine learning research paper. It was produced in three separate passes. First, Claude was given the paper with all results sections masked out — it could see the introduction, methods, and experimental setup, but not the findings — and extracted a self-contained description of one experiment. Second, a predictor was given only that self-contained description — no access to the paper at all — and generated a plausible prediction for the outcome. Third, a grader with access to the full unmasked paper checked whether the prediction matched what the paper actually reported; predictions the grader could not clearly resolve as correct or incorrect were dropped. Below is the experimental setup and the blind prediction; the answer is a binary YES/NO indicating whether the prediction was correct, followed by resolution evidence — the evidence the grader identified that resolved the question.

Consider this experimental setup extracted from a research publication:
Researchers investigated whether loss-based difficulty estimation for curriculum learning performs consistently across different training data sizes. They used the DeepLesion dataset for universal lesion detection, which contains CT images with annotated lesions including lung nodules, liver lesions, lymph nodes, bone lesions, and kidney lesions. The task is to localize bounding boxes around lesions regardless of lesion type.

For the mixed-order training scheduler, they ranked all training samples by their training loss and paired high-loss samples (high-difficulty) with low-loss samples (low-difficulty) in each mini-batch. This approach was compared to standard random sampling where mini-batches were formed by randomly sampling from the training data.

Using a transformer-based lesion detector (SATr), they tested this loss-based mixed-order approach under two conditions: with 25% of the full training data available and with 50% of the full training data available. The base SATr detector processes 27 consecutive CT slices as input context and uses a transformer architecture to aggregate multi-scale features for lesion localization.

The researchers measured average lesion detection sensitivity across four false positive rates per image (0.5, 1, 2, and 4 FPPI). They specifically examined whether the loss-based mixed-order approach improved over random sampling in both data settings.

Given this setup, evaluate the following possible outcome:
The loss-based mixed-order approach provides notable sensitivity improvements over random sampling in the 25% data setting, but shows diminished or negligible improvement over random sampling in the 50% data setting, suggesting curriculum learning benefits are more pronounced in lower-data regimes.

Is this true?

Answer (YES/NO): NO